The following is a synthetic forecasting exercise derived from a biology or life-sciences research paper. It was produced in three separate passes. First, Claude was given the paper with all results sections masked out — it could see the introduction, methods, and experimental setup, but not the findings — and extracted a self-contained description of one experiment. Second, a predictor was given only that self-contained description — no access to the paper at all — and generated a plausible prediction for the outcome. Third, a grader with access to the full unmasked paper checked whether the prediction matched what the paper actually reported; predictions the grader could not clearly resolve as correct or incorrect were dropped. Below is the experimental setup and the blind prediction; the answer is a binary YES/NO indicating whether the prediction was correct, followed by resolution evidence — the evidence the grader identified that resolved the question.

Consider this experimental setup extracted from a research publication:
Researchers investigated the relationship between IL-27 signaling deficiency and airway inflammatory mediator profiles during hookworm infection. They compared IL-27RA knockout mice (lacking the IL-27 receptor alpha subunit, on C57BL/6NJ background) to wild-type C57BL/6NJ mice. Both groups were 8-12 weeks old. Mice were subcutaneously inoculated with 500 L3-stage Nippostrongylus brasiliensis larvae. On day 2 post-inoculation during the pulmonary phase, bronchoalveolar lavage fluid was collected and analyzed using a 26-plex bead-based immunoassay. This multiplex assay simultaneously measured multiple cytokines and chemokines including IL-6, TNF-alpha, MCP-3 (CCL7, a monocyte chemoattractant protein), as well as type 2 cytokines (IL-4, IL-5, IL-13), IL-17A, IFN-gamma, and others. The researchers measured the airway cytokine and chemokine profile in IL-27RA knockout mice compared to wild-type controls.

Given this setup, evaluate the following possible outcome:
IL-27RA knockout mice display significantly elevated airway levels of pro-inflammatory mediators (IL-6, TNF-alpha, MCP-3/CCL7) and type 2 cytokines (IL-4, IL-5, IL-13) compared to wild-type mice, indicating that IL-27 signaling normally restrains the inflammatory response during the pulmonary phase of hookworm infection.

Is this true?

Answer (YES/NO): NO